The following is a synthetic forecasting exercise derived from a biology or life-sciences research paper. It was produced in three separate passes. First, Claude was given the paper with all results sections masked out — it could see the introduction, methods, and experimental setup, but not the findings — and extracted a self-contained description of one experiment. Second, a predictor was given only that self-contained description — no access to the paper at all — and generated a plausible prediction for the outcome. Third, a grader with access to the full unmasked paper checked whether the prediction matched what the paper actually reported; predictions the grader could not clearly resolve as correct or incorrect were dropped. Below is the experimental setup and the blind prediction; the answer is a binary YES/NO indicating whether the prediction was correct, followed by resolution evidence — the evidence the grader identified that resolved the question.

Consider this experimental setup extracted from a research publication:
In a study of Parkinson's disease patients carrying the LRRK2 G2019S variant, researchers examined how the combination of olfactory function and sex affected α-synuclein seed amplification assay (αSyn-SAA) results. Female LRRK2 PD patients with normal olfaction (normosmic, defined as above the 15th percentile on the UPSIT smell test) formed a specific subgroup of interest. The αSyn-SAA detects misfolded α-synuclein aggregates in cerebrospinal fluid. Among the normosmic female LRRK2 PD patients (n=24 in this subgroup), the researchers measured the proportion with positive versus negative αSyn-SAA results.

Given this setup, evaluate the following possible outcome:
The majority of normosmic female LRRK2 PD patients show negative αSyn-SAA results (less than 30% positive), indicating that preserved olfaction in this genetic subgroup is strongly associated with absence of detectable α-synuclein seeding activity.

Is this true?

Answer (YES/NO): YES